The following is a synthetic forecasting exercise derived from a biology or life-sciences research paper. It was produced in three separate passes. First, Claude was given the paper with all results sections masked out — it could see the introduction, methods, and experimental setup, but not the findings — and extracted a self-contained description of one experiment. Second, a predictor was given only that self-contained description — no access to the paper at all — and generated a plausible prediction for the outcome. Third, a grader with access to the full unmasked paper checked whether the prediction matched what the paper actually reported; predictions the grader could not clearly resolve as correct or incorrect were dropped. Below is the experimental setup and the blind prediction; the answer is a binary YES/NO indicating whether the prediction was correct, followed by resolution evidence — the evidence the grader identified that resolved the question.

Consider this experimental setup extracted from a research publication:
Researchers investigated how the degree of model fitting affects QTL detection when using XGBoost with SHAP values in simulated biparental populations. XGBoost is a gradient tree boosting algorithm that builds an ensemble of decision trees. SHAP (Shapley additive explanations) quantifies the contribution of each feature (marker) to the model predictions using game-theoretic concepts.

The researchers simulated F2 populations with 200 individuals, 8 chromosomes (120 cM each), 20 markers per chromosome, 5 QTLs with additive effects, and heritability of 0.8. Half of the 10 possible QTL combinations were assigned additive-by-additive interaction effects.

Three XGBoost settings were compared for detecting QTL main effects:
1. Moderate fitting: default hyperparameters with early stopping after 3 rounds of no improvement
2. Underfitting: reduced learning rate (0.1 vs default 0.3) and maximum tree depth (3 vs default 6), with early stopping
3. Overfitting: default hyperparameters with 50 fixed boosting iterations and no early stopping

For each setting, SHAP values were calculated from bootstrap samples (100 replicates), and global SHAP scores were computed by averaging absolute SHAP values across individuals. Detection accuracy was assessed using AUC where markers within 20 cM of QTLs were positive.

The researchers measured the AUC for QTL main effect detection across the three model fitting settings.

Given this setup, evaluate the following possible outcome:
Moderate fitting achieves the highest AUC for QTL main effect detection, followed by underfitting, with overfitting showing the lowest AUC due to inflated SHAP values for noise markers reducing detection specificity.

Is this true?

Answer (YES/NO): NO